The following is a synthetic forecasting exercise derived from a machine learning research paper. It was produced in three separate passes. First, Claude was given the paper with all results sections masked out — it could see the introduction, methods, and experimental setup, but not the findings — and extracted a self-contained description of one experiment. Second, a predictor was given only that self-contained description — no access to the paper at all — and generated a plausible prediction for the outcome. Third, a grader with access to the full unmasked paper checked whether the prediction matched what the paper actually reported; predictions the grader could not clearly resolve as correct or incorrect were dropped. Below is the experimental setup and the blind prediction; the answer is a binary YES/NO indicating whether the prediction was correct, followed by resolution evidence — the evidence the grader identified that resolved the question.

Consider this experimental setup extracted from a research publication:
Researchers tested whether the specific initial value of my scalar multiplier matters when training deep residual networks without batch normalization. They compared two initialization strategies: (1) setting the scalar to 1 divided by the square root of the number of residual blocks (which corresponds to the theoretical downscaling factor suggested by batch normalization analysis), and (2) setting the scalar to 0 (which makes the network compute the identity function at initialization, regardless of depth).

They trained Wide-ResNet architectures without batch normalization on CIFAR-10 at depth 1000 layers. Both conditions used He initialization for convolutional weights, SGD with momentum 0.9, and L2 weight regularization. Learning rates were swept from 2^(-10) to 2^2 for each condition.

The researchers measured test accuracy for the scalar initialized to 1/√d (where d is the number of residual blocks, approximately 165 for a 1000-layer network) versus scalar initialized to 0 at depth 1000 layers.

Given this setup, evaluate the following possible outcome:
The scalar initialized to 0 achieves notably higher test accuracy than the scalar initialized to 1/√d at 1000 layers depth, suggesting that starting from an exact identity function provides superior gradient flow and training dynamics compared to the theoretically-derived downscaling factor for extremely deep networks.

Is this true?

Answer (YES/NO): NO